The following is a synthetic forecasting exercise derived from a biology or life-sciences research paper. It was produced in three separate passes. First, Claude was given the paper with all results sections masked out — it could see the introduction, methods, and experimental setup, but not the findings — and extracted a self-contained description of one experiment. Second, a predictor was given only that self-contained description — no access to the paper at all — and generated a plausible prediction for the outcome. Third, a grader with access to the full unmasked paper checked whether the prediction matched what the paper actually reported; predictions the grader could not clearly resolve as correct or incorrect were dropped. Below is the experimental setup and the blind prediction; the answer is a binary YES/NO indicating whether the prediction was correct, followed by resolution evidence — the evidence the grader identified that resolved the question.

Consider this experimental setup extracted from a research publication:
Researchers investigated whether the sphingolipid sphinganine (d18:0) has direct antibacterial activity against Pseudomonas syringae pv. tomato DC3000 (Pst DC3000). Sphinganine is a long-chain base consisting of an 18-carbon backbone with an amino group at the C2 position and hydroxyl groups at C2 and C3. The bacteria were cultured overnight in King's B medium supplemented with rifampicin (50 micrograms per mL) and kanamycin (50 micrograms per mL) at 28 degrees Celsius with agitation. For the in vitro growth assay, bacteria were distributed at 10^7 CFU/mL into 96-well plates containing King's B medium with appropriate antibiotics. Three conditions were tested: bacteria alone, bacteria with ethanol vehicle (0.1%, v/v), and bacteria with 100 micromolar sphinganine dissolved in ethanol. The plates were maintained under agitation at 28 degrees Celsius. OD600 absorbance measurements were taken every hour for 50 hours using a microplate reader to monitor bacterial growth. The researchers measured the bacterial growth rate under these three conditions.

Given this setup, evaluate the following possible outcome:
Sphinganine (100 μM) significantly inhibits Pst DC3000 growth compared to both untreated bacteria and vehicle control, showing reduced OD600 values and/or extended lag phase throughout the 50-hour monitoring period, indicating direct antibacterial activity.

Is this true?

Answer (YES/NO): NO